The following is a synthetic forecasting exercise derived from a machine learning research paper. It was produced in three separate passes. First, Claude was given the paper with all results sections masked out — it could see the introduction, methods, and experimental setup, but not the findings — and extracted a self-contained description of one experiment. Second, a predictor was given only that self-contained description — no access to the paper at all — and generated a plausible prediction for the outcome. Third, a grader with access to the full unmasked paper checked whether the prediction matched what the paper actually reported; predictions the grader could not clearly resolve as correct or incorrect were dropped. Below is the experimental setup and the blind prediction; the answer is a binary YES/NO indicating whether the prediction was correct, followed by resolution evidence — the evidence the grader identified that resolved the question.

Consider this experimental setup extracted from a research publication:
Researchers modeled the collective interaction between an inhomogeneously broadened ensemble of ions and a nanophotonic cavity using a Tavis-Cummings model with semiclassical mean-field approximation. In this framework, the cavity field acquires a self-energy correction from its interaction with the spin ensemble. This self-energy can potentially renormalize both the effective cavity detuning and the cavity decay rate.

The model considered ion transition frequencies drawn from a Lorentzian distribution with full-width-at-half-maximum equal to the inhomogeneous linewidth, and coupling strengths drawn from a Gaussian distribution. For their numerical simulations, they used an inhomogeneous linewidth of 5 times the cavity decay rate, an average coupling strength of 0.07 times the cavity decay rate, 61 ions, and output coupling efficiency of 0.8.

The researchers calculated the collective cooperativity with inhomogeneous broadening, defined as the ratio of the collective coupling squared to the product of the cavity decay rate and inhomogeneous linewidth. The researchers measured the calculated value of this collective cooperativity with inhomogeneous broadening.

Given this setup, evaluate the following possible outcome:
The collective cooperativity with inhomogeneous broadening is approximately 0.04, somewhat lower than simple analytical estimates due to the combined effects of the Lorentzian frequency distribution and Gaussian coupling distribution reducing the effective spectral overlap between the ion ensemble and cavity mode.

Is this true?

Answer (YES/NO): NO